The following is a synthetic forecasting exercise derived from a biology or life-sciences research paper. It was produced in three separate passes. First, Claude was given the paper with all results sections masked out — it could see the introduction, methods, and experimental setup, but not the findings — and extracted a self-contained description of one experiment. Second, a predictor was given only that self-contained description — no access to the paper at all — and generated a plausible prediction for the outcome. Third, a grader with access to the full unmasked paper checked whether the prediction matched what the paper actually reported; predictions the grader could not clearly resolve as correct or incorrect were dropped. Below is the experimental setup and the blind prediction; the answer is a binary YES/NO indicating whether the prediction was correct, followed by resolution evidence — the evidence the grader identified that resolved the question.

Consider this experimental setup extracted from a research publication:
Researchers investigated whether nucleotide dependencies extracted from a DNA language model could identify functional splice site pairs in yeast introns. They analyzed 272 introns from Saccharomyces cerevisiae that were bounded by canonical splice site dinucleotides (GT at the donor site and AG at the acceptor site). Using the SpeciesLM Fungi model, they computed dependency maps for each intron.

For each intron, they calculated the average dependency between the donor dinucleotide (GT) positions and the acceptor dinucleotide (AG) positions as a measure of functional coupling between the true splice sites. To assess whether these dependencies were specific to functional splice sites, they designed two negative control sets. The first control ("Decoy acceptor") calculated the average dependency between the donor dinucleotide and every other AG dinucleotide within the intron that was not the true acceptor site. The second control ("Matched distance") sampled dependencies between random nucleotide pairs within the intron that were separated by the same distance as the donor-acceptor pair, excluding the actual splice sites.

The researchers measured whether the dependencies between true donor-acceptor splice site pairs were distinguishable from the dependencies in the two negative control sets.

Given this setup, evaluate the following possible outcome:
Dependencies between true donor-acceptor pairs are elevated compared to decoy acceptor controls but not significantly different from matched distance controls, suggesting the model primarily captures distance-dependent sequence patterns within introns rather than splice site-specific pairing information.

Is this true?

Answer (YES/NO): NO